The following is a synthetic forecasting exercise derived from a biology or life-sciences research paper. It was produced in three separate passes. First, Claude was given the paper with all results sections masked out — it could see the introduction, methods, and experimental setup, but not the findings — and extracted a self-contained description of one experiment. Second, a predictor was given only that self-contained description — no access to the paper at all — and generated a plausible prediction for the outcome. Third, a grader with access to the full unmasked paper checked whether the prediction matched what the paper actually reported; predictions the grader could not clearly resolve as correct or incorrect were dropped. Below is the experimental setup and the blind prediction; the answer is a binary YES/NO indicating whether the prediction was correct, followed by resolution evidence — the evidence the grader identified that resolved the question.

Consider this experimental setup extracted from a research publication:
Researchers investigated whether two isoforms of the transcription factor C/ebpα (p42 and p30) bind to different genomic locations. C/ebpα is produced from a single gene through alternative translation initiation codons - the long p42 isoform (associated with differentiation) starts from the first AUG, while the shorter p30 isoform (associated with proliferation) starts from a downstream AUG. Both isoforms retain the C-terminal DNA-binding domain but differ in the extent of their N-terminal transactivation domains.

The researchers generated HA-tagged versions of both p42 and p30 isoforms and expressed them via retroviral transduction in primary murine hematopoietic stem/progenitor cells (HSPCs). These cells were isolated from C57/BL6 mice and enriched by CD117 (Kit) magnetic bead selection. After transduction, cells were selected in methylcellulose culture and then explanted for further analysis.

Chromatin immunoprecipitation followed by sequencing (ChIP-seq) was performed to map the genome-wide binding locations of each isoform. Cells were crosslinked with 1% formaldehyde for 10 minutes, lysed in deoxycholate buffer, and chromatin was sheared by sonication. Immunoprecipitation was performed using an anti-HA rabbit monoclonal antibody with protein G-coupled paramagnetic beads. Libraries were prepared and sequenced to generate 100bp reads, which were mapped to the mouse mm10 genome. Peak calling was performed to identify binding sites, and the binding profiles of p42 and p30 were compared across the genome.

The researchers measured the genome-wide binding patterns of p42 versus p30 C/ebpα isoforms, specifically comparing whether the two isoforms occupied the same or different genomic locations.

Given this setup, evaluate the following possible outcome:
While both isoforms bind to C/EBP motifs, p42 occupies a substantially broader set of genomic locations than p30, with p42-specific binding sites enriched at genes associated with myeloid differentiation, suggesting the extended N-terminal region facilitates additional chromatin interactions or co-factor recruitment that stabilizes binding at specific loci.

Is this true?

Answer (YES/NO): NO